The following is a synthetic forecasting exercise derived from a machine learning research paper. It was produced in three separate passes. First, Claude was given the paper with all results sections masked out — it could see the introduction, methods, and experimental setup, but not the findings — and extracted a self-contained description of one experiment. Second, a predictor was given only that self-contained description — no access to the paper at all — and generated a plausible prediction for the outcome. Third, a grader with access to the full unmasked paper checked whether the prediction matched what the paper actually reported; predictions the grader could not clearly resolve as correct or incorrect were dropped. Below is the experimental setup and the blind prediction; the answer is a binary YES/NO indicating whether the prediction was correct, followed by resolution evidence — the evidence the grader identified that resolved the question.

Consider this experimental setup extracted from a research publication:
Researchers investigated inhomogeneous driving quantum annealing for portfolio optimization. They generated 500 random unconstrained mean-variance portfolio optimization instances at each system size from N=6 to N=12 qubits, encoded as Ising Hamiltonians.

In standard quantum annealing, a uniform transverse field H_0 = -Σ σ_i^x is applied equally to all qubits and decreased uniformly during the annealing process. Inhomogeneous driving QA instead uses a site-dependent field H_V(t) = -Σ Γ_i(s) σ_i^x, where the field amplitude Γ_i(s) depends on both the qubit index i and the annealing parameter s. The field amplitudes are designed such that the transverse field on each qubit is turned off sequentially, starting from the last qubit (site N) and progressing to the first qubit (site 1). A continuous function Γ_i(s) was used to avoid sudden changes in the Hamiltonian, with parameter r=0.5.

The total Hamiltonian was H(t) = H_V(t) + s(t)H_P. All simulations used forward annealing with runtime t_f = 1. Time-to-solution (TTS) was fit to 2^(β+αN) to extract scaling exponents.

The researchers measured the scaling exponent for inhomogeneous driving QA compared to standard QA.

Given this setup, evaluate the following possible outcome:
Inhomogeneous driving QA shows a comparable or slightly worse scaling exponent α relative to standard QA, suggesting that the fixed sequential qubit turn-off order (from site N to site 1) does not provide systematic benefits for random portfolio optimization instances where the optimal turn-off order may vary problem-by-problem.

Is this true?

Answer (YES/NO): NO